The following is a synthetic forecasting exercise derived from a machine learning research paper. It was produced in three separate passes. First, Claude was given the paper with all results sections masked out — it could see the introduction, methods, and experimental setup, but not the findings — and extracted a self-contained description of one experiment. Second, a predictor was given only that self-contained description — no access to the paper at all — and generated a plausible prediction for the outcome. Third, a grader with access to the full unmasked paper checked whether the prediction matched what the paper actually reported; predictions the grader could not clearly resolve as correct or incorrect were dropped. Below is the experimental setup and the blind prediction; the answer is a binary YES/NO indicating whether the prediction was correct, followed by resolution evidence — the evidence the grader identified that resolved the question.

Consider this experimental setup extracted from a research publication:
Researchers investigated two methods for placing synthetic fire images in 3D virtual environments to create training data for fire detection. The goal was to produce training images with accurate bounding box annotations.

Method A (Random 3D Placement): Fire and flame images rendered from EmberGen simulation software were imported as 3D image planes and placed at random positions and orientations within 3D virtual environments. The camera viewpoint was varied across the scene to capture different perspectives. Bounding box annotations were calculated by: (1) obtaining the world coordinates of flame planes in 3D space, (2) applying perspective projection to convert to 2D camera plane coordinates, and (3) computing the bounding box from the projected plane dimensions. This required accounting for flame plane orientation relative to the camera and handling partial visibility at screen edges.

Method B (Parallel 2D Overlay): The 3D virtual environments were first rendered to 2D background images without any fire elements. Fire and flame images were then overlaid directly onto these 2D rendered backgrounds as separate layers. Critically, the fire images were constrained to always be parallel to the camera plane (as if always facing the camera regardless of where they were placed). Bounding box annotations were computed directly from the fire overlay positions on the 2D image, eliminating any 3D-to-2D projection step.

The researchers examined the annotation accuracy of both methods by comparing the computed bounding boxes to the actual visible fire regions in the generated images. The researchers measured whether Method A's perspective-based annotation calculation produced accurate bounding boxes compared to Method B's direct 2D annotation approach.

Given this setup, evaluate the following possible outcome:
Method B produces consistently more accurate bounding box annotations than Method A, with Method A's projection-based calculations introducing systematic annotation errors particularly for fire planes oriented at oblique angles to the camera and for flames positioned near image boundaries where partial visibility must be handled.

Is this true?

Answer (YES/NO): NO